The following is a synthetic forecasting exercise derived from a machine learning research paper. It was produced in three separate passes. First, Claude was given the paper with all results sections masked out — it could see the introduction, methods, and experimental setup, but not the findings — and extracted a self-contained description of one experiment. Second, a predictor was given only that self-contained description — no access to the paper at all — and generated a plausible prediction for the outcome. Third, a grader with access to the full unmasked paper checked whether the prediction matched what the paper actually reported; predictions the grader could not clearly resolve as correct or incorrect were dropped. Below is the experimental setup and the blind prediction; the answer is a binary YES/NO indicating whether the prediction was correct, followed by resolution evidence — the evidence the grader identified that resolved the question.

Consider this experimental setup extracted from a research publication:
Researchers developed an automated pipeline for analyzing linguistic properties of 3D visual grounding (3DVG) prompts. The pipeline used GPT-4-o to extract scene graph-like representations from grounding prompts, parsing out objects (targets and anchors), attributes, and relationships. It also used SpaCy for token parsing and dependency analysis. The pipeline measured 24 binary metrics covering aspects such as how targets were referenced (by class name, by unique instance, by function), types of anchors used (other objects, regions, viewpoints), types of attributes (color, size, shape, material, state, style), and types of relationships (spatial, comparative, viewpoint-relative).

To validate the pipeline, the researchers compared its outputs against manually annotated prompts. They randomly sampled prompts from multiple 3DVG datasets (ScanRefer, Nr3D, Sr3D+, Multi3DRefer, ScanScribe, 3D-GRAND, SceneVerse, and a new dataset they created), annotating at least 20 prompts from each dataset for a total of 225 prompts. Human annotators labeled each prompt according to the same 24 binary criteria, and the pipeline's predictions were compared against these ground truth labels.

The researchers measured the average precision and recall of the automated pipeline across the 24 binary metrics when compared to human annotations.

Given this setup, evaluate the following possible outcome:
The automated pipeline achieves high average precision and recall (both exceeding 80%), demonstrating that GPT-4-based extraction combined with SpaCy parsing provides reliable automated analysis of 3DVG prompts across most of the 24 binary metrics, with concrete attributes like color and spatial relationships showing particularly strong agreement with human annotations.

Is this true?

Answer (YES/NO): NO